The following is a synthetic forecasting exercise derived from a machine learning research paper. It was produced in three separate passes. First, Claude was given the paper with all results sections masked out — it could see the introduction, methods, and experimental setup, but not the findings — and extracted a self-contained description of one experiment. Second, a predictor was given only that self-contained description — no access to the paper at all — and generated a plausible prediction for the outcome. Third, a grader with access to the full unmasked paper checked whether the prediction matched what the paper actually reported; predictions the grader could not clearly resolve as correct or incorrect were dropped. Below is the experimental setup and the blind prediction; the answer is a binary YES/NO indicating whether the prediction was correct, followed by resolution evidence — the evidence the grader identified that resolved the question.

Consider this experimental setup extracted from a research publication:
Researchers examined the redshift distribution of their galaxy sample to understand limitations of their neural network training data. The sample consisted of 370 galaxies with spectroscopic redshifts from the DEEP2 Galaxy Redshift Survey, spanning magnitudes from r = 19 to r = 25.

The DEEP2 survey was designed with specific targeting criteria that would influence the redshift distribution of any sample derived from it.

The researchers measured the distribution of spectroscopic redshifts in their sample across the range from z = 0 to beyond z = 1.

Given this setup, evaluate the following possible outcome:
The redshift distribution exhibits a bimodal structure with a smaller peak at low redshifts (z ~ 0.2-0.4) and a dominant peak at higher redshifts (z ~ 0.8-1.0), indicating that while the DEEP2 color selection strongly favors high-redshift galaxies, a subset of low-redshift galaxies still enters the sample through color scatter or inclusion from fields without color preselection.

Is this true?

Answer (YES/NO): NO